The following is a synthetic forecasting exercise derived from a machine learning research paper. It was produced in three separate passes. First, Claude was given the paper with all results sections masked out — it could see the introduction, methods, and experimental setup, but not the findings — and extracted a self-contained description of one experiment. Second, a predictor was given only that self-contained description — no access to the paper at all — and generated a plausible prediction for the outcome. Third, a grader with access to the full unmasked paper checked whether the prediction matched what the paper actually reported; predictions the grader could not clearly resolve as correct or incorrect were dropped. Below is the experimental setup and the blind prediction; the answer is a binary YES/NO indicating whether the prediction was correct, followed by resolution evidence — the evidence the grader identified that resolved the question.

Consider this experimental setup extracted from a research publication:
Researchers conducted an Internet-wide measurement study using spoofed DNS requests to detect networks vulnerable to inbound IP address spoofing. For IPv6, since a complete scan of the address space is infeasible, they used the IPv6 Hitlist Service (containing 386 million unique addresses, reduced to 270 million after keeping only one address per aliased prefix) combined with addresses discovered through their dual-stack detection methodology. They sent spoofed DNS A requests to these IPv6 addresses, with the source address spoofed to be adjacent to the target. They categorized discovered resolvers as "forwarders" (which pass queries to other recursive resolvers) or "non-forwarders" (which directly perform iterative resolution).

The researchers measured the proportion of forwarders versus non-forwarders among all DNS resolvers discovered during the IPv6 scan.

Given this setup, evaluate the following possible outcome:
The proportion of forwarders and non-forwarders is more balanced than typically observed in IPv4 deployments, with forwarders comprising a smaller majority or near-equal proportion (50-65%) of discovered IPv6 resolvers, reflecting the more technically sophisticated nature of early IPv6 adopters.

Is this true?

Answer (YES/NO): NO